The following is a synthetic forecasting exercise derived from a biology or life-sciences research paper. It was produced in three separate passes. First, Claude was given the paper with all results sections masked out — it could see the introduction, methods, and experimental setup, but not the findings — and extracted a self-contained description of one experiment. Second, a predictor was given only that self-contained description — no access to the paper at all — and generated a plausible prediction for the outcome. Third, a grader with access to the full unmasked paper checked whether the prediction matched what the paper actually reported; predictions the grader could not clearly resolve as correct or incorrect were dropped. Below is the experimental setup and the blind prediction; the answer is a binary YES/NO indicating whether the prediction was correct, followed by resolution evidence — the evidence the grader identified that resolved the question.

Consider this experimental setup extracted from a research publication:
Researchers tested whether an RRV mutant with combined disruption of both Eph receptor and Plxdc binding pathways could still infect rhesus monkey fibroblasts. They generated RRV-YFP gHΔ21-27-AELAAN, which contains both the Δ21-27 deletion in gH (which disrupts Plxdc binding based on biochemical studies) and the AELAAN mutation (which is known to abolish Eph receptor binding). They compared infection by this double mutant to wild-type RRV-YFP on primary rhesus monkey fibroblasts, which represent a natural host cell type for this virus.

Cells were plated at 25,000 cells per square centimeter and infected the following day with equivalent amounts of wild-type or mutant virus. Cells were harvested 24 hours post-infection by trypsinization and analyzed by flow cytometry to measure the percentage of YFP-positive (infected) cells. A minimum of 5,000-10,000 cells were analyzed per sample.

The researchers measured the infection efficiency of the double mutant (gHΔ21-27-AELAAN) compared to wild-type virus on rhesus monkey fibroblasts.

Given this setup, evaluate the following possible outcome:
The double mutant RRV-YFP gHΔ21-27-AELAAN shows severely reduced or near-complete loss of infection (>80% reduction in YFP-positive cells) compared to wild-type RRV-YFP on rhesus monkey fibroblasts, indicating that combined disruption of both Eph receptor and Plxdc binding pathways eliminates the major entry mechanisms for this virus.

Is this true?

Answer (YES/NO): NO